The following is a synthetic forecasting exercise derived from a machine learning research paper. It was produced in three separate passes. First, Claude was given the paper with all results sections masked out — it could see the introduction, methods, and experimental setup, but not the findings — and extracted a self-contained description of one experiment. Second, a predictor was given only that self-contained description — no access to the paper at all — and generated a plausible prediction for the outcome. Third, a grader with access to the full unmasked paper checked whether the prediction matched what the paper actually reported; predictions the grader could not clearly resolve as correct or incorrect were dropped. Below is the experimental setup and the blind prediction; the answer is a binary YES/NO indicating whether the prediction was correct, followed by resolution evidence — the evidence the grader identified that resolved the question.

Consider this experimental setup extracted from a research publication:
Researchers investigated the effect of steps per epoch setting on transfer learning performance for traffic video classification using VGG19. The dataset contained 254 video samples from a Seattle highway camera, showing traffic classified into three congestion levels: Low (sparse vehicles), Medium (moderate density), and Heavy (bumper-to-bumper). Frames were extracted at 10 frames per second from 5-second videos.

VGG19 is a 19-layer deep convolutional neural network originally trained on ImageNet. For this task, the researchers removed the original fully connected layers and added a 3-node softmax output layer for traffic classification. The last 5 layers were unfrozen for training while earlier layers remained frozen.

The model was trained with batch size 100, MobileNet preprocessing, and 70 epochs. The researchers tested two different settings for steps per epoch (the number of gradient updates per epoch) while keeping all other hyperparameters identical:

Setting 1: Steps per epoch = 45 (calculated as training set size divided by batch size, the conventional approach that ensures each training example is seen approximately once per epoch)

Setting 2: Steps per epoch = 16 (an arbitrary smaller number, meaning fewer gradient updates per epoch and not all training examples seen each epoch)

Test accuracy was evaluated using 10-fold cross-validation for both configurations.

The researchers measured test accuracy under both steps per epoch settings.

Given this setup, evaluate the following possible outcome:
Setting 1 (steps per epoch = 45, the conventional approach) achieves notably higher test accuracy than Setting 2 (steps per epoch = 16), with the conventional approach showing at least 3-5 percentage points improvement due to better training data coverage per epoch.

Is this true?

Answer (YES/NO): NO